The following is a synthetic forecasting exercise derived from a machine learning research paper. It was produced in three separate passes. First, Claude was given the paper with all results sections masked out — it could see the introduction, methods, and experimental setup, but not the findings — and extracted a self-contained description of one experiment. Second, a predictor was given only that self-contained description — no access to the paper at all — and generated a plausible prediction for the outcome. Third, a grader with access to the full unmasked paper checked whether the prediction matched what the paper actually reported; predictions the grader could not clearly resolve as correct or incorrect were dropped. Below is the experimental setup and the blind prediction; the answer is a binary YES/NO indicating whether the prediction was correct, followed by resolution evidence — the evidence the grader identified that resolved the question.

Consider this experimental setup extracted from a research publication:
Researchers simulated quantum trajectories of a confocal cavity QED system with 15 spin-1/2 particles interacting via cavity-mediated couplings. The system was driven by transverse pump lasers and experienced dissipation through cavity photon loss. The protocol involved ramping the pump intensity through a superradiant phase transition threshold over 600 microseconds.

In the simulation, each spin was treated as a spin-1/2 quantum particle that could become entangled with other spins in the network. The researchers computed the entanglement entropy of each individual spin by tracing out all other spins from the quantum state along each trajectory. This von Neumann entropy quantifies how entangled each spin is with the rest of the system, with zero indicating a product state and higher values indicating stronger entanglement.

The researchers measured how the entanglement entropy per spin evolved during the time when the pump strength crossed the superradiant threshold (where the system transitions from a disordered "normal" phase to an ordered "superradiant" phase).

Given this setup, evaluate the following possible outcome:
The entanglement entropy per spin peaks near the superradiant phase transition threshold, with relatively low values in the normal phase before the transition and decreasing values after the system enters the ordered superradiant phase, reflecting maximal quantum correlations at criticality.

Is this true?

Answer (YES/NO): YES